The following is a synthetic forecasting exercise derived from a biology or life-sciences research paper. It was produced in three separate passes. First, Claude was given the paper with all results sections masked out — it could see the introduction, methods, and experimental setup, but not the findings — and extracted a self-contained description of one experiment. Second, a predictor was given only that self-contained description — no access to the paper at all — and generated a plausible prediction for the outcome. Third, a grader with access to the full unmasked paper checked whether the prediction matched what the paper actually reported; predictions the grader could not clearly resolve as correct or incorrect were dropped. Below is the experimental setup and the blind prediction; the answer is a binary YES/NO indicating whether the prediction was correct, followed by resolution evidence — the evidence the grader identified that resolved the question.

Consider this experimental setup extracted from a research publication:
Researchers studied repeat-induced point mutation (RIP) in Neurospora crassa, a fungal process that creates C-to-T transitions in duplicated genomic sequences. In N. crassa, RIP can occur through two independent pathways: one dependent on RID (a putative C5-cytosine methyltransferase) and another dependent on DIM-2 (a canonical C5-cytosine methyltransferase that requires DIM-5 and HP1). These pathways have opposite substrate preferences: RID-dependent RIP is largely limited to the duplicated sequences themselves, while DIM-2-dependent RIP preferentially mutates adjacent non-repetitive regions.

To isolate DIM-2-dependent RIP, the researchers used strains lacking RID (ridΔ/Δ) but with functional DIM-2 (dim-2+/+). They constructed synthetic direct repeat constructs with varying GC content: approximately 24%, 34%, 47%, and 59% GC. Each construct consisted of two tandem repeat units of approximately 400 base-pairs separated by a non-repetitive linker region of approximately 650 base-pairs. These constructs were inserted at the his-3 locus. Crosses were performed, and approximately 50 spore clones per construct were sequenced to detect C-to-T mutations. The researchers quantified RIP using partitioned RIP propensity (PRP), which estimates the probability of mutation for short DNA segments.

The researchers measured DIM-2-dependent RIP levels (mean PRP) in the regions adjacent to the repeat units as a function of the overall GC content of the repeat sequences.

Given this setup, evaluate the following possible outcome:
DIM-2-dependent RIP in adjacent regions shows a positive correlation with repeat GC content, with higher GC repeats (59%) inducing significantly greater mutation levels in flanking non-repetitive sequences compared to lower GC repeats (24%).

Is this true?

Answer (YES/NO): YES